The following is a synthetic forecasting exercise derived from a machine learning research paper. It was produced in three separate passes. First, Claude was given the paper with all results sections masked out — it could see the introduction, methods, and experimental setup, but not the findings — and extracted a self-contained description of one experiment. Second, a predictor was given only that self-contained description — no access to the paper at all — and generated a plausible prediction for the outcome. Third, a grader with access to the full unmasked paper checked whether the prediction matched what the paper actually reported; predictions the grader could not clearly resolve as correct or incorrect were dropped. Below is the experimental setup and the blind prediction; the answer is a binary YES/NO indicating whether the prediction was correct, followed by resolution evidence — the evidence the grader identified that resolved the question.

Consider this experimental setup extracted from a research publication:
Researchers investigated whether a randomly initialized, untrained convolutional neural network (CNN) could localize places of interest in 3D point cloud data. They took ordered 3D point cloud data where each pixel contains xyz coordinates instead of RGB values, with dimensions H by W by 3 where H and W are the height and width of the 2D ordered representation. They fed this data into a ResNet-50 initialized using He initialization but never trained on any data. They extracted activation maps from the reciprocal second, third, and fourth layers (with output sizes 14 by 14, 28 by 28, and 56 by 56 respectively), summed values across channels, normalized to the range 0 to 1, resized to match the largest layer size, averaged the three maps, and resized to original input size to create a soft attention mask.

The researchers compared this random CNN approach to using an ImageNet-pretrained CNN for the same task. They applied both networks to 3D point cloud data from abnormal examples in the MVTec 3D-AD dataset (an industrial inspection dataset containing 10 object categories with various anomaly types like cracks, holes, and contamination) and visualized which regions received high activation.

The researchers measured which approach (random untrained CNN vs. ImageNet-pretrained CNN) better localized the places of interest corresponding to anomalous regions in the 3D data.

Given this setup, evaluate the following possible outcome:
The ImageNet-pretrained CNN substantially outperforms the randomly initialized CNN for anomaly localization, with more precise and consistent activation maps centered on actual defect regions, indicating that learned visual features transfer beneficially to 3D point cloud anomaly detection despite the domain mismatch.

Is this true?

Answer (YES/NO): NO